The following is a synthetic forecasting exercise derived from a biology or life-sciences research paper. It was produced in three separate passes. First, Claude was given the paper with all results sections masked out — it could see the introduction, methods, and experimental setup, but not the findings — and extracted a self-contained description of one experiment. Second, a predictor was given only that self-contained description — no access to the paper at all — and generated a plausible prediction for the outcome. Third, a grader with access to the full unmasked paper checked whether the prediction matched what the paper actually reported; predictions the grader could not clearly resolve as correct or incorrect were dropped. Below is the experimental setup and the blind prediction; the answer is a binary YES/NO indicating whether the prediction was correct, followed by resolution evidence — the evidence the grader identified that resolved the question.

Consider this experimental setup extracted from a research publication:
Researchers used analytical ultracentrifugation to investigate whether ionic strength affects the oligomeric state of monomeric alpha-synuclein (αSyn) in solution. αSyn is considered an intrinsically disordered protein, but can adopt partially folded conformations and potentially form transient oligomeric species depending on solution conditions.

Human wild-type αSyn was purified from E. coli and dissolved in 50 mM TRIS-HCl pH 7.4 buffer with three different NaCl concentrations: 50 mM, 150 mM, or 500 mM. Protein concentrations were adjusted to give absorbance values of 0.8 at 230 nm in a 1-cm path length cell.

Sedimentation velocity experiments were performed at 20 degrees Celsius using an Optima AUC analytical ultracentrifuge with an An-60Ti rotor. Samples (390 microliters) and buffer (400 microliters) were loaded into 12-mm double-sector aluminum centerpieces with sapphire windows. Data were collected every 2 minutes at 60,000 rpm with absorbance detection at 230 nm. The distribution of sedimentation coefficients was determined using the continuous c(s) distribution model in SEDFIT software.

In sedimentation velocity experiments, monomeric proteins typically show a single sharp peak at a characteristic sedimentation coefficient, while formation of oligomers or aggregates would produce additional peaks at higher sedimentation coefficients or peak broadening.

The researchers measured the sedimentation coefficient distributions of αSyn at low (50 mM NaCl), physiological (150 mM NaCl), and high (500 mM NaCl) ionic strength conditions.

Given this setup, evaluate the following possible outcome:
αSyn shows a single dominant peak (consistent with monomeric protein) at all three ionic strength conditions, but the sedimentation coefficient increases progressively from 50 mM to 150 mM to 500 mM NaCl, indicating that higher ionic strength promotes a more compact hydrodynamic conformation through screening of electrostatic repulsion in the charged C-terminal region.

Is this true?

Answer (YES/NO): NO